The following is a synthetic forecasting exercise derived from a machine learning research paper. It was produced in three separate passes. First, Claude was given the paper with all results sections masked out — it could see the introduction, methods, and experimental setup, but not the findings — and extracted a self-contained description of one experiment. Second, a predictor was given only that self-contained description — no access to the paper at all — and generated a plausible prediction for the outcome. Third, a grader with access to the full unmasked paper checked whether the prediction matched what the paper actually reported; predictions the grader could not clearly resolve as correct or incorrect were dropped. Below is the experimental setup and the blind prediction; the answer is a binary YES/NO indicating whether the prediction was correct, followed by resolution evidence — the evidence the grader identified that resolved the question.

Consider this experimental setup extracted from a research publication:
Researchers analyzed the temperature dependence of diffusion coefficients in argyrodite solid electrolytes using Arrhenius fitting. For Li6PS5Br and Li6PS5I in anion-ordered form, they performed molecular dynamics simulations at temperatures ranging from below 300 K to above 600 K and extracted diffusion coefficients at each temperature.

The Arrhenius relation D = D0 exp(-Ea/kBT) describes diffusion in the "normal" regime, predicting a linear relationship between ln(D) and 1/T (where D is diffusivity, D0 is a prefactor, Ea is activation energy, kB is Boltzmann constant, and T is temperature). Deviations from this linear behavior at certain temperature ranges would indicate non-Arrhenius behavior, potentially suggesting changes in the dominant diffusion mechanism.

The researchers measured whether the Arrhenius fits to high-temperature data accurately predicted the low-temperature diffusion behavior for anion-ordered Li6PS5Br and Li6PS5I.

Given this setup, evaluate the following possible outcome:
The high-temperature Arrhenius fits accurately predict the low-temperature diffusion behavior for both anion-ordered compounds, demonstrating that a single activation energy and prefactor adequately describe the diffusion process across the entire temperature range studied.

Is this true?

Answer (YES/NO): NO